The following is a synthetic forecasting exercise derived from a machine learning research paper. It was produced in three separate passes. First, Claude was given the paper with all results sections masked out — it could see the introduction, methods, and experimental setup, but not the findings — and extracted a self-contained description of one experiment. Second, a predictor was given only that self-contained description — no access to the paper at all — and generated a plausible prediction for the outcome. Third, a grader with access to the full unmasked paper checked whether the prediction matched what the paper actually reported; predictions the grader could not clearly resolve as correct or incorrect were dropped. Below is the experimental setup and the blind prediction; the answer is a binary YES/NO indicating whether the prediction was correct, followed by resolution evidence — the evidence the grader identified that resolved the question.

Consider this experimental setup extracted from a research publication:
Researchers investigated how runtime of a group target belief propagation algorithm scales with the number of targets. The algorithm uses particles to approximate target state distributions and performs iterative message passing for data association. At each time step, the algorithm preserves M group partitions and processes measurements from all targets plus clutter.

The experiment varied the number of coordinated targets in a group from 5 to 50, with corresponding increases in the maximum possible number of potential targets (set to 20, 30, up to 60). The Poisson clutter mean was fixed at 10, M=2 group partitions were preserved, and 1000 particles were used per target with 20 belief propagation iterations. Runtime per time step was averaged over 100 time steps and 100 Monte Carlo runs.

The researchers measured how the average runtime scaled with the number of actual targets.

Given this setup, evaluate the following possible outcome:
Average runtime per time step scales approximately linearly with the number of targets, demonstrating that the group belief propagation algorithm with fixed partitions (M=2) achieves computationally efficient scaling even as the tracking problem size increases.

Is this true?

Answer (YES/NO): NO